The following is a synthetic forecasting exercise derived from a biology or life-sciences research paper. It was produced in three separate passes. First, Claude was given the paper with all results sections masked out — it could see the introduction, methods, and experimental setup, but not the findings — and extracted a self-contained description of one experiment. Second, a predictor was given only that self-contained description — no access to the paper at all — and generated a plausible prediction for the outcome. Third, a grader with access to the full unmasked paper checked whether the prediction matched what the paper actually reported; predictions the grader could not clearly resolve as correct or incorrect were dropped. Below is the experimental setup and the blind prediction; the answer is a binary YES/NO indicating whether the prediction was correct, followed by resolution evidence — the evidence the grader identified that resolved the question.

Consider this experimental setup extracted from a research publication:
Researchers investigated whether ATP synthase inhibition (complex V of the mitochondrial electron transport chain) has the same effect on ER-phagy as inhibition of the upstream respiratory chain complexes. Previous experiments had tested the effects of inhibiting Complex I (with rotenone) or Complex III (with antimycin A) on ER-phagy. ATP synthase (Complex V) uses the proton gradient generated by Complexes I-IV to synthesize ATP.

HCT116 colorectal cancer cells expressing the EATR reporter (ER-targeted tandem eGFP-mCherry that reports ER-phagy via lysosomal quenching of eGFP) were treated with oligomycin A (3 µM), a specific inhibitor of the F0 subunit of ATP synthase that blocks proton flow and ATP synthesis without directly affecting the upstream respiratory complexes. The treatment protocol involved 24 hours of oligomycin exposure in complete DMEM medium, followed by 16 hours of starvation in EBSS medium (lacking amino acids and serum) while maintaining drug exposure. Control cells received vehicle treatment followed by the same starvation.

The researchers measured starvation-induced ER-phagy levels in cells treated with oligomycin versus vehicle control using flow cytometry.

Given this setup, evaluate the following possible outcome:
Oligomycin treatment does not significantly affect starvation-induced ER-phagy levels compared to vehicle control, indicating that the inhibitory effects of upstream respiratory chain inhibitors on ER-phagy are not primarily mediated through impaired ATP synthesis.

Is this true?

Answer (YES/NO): NO